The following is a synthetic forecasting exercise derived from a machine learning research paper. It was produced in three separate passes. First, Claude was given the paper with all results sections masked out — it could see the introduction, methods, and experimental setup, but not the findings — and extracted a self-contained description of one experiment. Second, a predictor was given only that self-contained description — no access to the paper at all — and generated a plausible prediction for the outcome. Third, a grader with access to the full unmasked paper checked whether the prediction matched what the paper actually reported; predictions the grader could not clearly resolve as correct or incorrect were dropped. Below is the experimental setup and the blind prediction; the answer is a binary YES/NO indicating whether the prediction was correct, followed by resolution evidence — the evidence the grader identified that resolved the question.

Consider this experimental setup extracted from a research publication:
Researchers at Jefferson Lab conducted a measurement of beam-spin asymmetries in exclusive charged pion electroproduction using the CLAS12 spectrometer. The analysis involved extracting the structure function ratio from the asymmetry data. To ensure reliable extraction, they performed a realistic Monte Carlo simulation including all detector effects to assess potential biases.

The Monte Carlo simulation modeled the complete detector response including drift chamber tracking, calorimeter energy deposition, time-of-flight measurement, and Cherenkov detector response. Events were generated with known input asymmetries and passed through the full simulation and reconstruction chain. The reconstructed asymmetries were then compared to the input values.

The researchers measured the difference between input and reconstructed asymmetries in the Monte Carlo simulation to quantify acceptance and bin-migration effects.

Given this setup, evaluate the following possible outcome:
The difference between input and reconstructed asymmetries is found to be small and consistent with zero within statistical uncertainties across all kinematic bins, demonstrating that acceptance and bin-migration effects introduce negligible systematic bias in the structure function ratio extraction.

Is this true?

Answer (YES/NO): NO